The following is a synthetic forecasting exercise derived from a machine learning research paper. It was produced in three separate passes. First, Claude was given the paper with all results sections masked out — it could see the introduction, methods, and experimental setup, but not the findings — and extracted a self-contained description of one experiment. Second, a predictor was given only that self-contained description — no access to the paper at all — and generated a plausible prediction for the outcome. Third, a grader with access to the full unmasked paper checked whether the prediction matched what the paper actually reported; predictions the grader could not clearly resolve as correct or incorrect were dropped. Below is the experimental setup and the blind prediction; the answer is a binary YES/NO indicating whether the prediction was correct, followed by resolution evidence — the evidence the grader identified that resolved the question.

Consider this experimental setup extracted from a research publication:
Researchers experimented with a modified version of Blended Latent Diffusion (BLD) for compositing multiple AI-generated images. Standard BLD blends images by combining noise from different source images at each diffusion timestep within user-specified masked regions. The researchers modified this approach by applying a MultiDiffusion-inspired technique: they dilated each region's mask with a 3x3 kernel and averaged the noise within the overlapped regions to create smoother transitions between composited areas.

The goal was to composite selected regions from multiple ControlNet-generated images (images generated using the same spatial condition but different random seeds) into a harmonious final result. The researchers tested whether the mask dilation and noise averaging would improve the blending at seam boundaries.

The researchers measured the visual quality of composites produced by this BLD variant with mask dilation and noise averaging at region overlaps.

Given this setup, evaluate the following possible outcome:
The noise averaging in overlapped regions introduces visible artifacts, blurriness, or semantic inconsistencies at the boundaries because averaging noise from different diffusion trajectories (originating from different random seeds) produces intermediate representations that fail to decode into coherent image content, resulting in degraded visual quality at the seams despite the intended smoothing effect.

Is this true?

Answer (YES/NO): YES